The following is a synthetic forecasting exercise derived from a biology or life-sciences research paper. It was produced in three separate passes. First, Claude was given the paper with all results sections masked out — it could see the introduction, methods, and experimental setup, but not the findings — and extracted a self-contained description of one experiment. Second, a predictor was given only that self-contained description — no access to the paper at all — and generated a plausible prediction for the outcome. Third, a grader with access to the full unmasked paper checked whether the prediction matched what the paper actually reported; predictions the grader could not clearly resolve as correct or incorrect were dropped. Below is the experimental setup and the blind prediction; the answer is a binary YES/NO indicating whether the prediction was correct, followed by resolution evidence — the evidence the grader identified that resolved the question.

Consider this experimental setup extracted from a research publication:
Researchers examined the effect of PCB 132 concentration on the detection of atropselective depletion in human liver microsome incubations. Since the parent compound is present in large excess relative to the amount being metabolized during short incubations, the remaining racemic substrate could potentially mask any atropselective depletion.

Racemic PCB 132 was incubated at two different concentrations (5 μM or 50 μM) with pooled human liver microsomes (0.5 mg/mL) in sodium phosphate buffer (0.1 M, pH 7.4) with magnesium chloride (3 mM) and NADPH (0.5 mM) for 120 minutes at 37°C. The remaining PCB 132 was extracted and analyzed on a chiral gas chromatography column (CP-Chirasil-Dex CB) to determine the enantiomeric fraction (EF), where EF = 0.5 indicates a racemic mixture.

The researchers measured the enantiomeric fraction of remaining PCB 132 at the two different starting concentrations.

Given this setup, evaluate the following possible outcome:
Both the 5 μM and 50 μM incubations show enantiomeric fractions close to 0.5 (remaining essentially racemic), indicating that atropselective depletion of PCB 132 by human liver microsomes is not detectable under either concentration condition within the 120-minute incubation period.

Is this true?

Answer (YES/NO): NO